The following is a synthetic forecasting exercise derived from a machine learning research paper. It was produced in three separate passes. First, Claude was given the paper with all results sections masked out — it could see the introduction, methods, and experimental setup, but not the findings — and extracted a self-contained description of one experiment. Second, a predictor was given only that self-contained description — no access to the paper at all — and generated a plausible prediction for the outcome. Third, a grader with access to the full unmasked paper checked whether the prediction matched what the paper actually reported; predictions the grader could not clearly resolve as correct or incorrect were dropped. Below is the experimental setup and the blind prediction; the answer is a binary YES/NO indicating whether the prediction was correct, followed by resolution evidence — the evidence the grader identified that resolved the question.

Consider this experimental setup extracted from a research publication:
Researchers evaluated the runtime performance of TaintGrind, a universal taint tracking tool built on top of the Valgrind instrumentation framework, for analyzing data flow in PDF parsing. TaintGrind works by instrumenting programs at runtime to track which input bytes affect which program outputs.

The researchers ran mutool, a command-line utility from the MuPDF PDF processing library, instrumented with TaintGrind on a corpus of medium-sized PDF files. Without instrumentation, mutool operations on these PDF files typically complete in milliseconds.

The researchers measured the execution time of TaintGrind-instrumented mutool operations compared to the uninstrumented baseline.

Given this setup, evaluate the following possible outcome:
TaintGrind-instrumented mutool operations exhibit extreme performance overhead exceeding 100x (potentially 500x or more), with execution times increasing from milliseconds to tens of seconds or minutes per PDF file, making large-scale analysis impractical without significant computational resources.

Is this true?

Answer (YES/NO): NO